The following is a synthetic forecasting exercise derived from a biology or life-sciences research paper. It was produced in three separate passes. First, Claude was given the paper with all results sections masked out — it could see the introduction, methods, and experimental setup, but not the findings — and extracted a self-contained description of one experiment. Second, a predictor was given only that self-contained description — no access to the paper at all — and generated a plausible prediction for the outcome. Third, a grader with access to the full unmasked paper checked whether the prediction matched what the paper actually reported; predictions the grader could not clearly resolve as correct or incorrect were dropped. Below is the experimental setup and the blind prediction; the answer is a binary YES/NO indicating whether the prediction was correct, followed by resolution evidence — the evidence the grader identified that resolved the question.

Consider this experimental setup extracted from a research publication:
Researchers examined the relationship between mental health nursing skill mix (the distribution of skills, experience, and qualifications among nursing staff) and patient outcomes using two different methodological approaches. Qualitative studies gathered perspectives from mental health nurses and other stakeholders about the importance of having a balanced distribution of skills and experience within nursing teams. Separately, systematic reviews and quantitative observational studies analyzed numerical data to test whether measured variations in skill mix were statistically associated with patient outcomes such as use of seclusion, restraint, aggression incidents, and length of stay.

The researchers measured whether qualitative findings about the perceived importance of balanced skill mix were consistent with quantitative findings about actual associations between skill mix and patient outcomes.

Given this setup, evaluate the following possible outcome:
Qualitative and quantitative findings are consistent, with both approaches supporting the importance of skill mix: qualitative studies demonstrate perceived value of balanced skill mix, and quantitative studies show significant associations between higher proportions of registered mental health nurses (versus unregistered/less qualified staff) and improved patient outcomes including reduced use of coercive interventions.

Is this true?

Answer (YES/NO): NO